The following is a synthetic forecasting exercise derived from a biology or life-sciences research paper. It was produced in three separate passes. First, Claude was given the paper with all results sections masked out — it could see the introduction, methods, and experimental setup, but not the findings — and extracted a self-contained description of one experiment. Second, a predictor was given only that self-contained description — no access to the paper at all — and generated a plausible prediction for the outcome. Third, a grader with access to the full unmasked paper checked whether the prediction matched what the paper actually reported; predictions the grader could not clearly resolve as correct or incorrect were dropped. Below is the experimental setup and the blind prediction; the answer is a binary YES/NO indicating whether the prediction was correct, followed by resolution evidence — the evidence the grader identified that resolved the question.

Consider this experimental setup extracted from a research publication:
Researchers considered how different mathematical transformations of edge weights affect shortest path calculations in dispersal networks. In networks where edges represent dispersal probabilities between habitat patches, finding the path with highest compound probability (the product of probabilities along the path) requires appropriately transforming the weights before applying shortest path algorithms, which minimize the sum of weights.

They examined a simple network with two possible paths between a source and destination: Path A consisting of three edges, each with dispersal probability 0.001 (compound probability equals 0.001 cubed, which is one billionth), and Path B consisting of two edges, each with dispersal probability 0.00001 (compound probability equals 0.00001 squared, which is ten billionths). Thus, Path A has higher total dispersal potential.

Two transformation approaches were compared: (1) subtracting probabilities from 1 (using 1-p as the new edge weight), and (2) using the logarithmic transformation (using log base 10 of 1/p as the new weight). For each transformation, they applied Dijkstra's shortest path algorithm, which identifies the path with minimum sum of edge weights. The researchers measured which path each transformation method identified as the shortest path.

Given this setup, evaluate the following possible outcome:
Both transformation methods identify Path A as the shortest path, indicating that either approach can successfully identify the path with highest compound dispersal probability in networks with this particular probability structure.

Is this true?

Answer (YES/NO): NO